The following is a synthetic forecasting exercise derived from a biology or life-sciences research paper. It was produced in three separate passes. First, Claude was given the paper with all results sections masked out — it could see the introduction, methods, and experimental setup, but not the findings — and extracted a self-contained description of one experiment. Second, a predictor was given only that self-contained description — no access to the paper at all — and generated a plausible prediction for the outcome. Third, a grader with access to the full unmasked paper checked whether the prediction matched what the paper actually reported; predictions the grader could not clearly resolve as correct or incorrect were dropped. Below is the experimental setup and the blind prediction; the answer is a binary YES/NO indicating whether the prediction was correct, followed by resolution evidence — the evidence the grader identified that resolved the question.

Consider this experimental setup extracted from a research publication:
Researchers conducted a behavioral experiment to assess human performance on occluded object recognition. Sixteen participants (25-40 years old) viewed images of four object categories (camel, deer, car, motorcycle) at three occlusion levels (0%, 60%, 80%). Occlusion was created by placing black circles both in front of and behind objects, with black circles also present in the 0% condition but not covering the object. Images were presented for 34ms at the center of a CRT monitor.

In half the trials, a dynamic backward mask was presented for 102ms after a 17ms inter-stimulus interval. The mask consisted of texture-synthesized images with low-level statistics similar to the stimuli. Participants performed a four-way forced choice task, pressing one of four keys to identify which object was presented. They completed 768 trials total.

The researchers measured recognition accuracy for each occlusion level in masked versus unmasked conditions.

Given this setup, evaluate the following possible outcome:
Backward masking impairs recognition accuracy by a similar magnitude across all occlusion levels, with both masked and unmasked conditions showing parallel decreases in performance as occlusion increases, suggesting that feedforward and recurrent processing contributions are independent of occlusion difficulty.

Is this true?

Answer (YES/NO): NO